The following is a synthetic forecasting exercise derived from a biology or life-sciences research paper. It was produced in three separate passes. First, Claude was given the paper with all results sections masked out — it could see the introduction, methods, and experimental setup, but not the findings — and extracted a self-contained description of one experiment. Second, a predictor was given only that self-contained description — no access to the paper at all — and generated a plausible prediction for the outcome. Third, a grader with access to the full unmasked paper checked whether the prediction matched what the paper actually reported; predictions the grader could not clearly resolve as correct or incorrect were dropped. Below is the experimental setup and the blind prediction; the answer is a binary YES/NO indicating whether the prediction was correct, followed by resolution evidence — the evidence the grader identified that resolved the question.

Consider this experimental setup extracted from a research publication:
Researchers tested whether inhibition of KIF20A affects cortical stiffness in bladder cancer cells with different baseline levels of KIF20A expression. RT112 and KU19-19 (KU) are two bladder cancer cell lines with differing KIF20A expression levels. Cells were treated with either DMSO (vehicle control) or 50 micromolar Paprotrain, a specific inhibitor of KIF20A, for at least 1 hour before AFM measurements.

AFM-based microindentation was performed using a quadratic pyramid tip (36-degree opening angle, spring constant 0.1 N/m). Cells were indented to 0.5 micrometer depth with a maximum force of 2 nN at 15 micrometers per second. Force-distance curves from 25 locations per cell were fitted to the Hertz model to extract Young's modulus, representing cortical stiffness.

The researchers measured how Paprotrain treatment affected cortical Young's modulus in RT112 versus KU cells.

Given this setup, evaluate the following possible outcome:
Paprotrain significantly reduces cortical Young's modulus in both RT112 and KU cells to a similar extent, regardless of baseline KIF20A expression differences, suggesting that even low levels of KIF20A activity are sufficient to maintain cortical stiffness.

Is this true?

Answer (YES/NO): NO